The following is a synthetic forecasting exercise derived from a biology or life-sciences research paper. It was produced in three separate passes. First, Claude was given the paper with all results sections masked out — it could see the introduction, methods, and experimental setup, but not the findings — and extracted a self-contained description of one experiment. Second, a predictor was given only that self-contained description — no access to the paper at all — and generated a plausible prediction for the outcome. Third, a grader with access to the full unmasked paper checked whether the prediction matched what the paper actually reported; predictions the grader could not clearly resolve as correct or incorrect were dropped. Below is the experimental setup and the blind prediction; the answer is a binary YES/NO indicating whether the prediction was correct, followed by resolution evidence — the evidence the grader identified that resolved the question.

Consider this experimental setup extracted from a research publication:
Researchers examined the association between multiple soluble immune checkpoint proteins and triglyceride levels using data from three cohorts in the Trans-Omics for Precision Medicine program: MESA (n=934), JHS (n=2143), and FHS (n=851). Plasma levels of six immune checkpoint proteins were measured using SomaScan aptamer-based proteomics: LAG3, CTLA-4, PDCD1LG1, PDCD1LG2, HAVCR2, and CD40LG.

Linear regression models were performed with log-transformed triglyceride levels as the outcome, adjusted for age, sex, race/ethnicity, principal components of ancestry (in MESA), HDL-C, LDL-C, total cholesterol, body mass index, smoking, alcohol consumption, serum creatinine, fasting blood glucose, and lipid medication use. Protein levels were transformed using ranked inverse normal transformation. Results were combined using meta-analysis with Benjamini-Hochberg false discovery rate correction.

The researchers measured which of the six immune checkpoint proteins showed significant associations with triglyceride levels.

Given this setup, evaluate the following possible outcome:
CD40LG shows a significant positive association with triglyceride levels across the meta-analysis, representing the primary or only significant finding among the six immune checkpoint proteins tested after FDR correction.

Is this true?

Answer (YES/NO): NO